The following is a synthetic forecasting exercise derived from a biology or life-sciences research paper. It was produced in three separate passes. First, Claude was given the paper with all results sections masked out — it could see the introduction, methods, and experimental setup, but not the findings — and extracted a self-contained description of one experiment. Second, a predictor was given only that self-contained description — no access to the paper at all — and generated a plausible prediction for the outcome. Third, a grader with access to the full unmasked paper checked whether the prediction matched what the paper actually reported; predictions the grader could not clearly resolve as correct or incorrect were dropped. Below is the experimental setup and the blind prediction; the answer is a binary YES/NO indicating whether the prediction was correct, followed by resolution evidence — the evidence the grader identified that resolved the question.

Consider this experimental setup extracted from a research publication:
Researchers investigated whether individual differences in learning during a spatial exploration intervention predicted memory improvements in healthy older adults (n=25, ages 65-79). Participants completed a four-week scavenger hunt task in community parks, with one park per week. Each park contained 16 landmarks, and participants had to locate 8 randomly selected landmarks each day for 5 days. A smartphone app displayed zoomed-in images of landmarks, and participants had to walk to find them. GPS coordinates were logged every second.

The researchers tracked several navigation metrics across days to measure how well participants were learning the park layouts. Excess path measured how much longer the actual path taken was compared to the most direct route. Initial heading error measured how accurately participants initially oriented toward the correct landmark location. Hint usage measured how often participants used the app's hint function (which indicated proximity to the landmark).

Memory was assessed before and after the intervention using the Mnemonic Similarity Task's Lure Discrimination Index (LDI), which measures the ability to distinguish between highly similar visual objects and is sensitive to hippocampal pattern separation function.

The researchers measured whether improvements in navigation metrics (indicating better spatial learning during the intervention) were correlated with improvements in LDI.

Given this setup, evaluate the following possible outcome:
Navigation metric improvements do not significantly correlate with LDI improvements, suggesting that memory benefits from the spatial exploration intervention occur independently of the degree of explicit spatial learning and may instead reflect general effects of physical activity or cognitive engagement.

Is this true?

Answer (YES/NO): NO